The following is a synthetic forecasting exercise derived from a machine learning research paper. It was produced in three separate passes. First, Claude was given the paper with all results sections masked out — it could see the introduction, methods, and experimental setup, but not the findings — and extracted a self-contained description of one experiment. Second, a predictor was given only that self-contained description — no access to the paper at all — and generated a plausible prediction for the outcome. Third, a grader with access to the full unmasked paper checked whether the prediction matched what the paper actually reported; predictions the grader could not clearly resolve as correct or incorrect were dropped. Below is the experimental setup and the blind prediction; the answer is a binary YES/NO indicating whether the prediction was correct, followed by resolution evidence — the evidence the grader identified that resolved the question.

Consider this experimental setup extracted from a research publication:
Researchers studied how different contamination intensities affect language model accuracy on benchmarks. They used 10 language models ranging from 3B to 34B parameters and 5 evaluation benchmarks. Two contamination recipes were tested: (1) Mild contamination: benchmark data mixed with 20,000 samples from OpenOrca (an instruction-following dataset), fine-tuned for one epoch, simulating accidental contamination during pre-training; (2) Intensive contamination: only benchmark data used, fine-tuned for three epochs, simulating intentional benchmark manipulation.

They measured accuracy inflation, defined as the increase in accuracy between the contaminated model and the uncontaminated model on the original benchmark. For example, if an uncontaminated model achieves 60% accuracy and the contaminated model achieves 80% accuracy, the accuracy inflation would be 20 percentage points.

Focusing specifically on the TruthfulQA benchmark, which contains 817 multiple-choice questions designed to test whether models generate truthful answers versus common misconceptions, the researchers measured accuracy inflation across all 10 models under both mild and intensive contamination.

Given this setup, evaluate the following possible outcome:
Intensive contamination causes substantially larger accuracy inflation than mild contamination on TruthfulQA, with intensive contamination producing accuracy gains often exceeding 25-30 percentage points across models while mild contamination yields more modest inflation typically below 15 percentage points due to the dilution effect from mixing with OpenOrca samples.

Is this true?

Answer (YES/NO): NO